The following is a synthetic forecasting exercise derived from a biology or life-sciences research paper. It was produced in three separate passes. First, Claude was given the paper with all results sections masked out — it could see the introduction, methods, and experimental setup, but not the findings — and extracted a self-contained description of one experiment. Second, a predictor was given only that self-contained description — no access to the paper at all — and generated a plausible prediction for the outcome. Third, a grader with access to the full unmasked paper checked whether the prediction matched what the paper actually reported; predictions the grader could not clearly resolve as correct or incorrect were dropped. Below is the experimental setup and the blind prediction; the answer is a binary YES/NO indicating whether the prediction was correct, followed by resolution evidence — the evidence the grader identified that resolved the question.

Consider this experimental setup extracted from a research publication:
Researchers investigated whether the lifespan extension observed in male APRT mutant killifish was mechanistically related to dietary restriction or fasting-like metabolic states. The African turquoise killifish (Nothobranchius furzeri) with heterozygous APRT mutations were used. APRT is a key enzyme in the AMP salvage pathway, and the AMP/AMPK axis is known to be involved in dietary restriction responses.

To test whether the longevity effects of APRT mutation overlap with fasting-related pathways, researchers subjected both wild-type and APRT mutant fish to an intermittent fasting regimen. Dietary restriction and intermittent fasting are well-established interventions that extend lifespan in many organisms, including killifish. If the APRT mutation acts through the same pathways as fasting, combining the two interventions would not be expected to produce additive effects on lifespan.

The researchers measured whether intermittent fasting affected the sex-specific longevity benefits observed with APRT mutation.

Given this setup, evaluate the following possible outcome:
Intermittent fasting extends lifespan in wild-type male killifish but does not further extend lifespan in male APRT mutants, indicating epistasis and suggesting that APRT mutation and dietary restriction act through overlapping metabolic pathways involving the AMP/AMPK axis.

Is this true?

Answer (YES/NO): YES